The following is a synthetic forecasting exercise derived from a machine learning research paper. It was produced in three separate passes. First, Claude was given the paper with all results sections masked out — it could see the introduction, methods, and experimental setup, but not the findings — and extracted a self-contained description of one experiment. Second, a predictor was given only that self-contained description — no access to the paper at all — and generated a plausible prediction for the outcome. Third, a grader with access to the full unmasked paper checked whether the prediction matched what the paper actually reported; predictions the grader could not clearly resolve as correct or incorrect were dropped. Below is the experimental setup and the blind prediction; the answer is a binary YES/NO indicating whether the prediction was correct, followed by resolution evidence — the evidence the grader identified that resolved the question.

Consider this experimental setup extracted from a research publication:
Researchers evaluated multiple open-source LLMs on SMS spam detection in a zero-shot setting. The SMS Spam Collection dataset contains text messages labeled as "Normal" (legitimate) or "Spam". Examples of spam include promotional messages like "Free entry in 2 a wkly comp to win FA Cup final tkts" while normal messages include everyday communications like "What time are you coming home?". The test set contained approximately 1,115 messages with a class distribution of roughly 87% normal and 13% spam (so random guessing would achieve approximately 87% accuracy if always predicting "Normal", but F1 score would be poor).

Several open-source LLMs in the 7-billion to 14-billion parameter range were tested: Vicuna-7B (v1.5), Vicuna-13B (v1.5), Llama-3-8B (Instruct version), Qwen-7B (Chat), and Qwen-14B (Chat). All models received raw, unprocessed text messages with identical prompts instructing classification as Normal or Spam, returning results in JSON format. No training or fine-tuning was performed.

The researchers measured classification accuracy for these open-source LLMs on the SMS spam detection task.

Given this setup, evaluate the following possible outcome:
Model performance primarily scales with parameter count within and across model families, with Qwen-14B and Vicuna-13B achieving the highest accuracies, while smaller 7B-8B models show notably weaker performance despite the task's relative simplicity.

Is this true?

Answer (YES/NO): NO